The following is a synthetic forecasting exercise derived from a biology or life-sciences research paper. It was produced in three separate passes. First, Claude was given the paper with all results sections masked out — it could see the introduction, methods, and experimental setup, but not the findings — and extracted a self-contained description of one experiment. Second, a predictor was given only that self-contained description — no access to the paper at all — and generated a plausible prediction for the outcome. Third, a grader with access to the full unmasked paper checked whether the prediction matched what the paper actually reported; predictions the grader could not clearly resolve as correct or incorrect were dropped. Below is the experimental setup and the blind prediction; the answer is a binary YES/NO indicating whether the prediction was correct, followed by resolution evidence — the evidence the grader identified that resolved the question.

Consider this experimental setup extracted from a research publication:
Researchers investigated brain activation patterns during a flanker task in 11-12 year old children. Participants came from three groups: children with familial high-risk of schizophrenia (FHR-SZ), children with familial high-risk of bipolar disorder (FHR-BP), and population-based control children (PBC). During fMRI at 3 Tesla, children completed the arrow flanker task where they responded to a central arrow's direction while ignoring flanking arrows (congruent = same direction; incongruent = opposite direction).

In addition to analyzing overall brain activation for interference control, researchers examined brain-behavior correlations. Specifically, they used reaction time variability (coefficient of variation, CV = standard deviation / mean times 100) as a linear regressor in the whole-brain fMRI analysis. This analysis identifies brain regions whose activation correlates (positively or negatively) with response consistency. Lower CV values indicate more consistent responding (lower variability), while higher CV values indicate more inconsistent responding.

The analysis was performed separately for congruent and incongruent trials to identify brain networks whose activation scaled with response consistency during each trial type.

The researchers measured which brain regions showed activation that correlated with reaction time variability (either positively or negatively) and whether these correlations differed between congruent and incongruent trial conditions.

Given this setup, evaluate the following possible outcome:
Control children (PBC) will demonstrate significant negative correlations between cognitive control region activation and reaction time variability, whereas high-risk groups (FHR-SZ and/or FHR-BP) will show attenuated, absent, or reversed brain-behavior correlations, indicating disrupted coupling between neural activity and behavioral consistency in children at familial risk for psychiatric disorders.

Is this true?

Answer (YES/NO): NO